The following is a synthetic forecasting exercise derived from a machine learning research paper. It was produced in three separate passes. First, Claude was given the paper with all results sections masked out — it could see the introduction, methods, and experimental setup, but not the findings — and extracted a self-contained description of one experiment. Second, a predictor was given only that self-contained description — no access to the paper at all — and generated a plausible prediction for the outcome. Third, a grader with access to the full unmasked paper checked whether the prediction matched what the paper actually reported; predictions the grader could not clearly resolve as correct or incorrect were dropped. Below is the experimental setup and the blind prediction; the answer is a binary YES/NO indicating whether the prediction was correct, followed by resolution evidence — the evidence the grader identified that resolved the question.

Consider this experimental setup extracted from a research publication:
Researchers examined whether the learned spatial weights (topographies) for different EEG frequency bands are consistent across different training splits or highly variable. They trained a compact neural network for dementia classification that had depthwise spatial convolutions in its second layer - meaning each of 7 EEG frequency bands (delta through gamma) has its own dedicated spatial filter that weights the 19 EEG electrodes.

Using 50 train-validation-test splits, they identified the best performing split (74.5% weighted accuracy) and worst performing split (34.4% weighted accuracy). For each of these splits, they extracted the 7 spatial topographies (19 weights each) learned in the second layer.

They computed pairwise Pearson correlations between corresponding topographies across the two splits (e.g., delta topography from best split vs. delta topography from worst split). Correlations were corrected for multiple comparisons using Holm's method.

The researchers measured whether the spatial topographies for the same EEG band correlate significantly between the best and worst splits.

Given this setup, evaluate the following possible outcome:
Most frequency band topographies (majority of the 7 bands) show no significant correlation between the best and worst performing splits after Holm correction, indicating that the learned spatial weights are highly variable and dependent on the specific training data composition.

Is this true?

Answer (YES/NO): NO